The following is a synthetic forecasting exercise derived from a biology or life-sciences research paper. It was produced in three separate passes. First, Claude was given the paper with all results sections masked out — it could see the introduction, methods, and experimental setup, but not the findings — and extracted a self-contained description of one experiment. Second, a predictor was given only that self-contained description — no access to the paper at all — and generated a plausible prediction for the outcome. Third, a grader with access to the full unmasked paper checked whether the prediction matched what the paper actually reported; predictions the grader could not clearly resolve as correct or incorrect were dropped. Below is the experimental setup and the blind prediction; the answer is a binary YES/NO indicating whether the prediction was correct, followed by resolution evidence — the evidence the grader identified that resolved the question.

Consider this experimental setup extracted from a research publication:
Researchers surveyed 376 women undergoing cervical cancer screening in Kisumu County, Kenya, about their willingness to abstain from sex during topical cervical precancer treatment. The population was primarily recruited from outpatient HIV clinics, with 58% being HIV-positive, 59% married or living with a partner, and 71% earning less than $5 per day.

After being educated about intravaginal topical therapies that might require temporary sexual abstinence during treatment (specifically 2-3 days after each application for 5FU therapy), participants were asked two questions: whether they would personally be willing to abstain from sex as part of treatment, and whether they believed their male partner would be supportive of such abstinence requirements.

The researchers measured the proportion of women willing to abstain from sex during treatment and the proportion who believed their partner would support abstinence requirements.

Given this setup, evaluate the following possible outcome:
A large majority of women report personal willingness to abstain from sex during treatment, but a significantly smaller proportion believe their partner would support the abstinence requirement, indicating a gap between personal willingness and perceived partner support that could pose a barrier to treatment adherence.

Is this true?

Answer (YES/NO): NO